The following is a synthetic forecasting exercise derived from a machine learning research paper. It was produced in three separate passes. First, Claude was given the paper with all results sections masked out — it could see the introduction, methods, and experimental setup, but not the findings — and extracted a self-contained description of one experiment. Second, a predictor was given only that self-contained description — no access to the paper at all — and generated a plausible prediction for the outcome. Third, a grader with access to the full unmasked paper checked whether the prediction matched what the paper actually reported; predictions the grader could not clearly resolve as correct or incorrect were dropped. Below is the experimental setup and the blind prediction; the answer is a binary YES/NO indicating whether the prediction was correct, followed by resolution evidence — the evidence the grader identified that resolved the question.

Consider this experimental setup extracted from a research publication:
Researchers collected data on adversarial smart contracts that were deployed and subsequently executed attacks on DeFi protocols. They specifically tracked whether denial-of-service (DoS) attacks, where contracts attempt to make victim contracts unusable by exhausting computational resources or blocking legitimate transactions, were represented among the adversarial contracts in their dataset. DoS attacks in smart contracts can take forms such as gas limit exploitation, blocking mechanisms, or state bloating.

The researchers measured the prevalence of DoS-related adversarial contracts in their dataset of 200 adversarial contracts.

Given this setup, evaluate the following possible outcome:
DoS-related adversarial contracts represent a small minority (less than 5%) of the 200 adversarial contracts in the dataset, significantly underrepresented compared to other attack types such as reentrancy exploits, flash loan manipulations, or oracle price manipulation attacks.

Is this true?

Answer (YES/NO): NO